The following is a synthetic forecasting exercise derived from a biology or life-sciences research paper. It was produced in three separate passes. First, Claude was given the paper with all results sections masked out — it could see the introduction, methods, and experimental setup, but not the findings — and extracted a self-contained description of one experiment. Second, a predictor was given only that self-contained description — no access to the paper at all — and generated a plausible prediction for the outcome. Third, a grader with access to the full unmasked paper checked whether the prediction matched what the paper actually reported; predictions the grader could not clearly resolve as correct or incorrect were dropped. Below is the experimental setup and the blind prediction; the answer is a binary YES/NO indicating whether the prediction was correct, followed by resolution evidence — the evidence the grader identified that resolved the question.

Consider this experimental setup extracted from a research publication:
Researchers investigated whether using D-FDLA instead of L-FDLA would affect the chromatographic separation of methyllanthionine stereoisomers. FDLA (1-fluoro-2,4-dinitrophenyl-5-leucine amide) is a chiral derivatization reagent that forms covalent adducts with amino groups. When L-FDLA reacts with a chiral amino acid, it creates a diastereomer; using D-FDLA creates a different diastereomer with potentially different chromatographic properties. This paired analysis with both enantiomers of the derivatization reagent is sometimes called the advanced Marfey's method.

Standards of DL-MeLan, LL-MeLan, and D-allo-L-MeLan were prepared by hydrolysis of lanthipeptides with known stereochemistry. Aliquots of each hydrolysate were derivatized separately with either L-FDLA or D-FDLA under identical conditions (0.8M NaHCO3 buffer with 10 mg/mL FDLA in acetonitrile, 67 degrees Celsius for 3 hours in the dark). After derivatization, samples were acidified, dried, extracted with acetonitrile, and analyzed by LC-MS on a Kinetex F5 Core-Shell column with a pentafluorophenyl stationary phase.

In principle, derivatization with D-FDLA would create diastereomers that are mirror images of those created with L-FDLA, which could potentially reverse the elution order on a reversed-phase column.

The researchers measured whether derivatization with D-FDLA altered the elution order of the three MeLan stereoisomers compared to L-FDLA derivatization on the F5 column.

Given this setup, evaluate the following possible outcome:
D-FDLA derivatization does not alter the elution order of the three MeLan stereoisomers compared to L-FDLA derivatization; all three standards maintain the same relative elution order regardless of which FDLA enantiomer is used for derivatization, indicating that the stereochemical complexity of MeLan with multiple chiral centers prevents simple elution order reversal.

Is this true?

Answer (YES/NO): NO